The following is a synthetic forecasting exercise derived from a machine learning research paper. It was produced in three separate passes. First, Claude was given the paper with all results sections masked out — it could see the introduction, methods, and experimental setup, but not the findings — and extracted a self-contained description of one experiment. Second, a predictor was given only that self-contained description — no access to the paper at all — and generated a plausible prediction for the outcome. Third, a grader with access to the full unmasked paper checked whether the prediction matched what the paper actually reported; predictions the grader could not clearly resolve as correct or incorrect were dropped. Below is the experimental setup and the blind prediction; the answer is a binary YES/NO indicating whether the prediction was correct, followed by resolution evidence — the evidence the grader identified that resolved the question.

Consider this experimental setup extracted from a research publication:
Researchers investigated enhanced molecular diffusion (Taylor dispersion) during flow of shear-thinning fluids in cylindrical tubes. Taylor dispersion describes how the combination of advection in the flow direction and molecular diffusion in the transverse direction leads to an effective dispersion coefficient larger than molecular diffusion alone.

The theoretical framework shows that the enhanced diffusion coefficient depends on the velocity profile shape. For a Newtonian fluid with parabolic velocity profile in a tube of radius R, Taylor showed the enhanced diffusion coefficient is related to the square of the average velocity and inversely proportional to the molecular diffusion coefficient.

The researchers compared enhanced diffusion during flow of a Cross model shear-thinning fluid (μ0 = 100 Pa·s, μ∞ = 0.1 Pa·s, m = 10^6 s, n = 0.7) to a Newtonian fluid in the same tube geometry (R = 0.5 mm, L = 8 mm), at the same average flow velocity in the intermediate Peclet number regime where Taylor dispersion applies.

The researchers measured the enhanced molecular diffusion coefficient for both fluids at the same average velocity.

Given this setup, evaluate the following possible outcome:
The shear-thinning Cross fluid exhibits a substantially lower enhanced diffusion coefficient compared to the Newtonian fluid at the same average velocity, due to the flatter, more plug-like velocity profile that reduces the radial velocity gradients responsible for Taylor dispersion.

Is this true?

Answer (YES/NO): YES